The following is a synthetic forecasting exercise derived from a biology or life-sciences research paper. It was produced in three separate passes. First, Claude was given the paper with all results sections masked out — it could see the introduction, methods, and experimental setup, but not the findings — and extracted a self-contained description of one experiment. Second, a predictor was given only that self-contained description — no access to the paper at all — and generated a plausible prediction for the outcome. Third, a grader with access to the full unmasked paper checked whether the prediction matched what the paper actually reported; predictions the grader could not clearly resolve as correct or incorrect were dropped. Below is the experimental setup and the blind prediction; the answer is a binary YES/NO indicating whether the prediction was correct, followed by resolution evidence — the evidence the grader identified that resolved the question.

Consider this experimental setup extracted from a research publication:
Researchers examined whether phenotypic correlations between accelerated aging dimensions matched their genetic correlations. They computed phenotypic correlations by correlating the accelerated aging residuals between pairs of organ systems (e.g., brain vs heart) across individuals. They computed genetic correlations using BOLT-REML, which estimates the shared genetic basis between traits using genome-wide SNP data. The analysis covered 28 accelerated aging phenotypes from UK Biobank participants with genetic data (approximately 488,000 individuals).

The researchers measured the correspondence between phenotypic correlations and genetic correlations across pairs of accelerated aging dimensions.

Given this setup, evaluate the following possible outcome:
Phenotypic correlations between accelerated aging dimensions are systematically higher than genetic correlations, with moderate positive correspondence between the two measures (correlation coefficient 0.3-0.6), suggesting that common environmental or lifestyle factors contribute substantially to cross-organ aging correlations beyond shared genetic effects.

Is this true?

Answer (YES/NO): NO